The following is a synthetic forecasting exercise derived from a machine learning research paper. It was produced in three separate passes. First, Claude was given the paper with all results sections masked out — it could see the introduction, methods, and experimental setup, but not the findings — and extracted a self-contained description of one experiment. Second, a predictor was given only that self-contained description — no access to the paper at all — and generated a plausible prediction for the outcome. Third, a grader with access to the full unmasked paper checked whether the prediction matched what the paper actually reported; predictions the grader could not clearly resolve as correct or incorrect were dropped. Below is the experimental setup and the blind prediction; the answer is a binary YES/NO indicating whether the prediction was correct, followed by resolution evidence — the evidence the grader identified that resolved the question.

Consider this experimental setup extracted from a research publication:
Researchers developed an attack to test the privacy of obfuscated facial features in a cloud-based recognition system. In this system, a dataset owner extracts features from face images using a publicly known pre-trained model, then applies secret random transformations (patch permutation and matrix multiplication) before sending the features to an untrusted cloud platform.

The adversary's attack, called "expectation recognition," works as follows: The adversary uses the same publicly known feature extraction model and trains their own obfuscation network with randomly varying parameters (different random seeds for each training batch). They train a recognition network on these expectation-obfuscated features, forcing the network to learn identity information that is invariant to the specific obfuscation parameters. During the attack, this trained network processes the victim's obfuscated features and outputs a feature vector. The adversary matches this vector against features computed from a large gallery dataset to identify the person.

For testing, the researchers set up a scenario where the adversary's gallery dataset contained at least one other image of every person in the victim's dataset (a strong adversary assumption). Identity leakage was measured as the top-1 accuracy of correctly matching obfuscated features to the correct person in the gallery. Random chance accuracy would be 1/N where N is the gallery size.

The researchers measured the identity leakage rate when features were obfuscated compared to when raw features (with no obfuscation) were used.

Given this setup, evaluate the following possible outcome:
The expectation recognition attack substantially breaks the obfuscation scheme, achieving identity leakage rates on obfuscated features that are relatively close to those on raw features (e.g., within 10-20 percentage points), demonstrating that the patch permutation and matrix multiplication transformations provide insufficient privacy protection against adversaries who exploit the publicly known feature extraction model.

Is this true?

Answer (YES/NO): NO